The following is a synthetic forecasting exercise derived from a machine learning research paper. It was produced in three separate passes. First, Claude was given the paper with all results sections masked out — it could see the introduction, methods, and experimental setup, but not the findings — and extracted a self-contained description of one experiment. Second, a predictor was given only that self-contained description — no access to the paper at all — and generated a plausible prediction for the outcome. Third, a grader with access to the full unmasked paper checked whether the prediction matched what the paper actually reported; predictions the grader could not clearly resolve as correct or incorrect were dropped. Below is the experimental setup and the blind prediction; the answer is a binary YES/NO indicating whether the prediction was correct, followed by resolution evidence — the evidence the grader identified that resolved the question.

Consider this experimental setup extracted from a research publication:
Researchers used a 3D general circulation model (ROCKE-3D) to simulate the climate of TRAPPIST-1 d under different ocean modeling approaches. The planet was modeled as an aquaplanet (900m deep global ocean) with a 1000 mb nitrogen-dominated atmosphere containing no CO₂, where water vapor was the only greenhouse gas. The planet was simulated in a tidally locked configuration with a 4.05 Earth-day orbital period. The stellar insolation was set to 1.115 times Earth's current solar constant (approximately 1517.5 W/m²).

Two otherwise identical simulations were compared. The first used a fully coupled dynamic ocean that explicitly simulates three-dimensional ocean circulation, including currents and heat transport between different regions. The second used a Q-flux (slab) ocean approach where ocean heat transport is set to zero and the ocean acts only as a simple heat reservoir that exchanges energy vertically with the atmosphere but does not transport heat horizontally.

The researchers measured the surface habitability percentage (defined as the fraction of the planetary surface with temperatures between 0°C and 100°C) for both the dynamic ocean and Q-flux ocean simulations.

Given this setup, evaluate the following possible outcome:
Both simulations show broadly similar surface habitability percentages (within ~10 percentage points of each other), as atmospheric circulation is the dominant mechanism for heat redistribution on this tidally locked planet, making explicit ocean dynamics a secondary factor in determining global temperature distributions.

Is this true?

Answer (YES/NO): NO